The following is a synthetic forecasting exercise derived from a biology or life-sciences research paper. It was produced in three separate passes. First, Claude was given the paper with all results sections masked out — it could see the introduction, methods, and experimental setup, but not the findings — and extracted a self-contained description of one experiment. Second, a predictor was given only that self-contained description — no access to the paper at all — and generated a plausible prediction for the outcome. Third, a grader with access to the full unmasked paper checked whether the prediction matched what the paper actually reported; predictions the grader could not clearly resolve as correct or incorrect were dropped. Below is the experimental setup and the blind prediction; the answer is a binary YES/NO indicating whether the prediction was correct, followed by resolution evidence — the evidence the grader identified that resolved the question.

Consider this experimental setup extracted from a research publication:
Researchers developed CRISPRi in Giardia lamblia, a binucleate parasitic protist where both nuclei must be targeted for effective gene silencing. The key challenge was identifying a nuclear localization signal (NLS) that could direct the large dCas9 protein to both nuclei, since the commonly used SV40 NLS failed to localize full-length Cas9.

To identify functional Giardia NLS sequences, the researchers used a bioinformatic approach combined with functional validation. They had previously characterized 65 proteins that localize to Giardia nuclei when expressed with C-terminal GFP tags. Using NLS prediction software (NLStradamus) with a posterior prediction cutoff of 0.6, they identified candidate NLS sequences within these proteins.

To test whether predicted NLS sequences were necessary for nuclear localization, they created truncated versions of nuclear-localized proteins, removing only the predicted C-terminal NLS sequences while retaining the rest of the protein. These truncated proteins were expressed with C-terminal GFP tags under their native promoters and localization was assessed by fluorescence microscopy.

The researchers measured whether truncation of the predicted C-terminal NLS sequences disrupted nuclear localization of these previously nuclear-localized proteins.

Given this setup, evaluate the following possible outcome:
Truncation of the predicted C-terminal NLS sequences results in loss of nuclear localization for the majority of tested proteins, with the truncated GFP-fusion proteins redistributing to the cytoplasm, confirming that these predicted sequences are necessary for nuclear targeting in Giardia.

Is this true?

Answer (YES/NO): NO